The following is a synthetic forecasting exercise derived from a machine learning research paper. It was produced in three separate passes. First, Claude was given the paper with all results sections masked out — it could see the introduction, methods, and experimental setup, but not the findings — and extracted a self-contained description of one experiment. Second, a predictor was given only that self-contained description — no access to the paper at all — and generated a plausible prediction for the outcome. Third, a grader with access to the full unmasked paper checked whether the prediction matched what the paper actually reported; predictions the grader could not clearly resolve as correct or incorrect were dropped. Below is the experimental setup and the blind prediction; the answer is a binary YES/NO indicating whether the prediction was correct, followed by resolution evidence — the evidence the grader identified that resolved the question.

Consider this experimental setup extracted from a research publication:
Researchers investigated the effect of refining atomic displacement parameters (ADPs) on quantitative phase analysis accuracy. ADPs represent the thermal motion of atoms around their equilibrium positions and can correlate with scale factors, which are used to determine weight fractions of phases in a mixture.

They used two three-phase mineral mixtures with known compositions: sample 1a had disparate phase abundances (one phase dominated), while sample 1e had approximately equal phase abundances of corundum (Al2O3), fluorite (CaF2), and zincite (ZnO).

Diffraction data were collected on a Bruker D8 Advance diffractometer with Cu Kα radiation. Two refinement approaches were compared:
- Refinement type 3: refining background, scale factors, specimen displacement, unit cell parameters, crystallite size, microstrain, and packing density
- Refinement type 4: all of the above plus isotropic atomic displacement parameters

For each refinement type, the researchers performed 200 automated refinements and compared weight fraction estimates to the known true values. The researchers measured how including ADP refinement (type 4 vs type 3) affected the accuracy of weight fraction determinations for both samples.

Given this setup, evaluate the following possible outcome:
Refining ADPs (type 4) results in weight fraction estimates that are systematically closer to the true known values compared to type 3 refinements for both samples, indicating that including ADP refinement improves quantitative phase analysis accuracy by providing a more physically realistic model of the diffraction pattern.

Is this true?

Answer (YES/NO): NO